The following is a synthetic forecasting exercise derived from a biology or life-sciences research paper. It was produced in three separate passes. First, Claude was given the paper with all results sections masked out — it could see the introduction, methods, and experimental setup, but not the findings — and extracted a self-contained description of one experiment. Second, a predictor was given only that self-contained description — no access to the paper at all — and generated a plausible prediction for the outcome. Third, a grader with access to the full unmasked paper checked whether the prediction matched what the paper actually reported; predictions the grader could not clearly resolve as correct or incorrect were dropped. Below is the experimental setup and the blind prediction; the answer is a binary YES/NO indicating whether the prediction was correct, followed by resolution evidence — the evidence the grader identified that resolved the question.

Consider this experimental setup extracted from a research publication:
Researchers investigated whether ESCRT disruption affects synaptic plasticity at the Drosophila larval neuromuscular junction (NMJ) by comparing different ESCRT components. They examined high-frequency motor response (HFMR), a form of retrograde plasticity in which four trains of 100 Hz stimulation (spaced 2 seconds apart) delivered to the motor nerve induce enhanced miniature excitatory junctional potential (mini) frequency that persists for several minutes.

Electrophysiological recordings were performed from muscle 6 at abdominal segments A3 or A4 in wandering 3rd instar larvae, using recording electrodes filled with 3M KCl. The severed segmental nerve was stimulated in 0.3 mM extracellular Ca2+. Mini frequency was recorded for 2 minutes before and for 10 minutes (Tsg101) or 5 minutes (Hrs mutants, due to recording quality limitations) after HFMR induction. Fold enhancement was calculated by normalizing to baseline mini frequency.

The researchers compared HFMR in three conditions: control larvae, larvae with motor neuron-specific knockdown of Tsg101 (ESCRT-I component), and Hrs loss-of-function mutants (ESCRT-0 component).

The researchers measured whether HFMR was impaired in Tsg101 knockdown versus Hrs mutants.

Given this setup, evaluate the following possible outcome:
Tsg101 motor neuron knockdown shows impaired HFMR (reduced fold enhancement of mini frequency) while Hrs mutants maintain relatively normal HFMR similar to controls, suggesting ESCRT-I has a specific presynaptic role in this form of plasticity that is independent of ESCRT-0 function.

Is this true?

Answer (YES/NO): NO